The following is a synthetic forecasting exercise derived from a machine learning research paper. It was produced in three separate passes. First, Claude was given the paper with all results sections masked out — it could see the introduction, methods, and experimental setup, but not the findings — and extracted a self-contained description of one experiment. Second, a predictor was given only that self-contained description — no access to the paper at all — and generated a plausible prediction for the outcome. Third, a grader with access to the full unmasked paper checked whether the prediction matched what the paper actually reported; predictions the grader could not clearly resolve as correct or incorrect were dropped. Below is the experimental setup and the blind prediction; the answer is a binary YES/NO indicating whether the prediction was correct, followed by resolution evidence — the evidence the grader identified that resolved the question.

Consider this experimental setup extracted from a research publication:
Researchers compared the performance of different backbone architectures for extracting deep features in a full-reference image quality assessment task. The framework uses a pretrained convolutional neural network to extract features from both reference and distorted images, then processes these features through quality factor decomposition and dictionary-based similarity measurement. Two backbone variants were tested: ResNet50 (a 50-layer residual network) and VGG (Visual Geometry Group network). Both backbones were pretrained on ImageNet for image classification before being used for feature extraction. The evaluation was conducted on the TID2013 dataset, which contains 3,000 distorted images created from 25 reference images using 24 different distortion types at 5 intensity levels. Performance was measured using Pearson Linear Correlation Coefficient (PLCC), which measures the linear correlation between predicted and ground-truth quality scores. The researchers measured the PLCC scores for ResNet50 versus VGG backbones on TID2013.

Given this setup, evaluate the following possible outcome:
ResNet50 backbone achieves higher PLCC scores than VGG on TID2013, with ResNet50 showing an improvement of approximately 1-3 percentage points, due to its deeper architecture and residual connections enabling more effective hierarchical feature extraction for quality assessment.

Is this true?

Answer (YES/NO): NO